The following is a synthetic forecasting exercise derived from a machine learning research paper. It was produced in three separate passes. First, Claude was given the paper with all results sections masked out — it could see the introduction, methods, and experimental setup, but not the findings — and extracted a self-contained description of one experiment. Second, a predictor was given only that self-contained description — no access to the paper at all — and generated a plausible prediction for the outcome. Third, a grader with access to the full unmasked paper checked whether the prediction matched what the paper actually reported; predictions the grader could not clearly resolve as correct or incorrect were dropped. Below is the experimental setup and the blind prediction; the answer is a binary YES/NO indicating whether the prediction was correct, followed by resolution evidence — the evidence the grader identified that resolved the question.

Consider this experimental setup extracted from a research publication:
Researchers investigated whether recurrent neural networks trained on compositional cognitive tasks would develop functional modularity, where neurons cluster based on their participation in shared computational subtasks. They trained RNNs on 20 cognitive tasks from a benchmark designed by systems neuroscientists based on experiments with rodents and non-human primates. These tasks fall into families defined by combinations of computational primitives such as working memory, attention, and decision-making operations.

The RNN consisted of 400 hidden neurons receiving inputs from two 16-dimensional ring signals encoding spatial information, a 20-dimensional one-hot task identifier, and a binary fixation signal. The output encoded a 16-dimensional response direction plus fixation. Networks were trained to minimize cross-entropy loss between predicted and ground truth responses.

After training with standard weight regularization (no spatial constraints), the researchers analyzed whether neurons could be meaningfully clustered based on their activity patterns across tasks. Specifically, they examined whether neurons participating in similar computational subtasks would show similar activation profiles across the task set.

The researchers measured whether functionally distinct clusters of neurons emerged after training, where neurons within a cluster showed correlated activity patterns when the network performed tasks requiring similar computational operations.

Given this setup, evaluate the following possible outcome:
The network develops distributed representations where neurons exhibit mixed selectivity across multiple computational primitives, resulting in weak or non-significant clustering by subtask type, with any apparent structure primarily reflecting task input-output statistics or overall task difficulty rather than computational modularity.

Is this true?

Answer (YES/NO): NO